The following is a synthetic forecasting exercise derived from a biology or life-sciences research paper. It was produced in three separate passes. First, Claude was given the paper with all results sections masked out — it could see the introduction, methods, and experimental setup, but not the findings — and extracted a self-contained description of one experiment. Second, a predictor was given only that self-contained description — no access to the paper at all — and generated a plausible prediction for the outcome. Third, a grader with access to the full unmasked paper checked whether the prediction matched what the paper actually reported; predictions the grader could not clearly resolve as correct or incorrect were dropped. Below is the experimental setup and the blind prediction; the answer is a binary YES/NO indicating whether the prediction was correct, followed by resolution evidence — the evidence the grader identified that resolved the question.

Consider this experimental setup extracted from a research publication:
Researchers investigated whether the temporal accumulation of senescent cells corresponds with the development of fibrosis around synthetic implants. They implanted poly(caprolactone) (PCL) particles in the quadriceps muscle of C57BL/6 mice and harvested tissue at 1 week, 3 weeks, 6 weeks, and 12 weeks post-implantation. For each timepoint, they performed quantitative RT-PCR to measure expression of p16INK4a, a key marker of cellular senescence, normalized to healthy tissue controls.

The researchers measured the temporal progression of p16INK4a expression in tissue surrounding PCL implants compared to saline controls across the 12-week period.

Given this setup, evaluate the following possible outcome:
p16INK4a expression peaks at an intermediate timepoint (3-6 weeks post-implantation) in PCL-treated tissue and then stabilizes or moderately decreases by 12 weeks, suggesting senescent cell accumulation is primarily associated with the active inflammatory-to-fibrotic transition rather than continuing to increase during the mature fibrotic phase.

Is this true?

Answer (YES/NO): NO